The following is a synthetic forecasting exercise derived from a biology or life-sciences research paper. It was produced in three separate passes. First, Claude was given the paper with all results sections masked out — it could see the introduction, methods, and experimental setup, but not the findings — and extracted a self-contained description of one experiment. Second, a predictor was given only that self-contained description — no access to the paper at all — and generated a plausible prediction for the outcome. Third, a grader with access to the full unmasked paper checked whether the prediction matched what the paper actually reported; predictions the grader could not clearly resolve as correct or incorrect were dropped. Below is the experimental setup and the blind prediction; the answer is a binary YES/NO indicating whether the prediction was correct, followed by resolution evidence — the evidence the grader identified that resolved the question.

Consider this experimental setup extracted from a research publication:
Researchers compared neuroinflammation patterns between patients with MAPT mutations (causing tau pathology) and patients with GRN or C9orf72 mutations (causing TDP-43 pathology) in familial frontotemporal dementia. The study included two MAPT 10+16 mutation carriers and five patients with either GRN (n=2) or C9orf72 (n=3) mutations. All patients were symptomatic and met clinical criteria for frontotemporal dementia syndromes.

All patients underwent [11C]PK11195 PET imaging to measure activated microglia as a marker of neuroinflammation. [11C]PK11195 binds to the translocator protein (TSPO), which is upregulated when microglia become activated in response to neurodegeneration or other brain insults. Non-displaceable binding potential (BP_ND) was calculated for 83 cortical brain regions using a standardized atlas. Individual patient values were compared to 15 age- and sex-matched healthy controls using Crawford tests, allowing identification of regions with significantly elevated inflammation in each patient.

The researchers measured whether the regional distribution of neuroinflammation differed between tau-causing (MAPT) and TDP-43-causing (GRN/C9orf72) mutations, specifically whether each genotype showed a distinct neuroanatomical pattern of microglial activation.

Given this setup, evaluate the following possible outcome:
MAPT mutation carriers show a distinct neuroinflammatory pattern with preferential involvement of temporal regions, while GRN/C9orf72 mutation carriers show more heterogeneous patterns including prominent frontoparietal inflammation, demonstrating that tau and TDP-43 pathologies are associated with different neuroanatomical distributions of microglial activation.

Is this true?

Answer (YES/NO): NO